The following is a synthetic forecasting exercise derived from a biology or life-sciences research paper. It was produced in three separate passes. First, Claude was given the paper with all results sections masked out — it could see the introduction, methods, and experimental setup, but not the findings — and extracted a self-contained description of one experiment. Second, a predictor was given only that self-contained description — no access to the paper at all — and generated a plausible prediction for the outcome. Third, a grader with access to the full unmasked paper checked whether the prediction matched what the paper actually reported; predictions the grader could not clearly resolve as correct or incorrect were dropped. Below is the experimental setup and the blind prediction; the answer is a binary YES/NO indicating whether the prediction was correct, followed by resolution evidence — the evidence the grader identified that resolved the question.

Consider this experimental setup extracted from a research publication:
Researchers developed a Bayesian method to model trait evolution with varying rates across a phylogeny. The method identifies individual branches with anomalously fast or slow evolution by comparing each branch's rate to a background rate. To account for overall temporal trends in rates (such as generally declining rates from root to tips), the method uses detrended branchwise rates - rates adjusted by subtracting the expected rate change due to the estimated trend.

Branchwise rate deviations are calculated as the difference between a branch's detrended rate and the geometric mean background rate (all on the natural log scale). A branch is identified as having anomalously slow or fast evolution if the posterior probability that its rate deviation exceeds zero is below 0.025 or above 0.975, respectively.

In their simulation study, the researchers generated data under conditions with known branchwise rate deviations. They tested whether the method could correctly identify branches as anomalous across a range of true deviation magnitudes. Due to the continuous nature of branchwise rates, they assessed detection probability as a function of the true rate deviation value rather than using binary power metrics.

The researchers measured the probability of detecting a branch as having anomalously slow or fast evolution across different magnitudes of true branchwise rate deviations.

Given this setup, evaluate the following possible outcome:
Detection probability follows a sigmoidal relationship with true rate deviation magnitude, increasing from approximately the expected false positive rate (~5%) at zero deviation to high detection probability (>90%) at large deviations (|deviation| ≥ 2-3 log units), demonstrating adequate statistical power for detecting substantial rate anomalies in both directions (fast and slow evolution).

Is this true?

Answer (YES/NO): NO